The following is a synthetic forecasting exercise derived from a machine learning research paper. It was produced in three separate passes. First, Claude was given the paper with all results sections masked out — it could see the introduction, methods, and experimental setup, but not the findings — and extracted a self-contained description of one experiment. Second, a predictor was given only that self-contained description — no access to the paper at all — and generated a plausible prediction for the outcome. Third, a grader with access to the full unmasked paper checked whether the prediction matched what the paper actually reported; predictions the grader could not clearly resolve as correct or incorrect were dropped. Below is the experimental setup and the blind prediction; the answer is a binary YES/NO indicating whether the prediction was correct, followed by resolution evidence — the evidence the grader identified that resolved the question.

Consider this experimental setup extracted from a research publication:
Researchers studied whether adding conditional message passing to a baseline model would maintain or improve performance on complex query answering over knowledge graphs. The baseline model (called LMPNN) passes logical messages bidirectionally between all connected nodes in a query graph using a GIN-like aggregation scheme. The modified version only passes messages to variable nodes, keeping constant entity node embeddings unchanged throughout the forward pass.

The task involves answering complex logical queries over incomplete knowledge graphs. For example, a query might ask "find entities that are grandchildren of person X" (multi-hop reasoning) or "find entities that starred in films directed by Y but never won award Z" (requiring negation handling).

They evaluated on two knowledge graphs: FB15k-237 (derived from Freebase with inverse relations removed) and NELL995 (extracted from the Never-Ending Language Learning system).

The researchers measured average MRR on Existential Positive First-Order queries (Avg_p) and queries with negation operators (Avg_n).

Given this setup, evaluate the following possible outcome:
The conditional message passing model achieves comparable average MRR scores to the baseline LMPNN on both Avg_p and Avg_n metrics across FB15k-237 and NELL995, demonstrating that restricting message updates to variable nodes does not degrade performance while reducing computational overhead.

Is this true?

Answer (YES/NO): YES